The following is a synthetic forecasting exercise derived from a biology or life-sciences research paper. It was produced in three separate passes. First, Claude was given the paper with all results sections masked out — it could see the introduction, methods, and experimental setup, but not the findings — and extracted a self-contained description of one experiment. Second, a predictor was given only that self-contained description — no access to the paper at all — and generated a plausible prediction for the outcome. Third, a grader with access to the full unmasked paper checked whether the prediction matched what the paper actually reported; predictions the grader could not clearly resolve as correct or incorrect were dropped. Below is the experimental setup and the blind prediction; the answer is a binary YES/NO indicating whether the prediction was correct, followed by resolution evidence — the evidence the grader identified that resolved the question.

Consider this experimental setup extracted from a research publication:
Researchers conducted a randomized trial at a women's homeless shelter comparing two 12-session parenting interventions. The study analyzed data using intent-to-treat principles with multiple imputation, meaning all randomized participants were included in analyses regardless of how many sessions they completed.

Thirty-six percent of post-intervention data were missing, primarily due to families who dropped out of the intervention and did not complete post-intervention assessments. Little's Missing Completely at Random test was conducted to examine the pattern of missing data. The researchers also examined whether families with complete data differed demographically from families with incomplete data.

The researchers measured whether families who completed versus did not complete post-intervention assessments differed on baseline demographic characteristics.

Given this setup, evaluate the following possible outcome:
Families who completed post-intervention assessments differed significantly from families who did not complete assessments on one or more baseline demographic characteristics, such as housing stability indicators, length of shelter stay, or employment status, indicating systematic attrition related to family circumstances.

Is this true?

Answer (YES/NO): NO